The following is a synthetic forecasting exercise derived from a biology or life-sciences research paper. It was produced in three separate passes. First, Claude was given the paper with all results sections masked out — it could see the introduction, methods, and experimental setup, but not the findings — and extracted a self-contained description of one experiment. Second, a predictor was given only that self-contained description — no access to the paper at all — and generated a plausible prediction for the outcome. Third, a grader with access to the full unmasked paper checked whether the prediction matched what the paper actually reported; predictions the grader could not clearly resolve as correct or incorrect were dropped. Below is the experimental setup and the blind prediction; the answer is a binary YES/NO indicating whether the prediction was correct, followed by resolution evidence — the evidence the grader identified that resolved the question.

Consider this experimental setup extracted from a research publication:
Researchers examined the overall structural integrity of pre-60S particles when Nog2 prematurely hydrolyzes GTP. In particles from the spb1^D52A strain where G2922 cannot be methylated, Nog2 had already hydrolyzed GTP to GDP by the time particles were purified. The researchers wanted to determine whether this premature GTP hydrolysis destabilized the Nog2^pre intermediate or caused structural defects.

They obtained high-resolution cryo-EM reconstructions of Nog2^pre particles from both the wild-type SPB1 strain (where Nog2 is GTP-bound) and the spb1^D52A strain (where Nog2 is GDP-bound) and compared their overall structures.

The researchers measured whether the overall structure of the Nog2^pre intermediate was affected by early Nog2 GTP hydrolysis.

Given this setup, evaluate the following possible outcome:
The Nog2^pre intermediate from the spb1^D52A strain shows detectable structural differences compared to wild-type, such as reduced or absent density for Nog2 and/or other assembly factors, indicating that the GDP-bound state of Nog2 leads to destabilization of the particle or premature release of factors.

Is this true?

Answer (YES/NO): NO